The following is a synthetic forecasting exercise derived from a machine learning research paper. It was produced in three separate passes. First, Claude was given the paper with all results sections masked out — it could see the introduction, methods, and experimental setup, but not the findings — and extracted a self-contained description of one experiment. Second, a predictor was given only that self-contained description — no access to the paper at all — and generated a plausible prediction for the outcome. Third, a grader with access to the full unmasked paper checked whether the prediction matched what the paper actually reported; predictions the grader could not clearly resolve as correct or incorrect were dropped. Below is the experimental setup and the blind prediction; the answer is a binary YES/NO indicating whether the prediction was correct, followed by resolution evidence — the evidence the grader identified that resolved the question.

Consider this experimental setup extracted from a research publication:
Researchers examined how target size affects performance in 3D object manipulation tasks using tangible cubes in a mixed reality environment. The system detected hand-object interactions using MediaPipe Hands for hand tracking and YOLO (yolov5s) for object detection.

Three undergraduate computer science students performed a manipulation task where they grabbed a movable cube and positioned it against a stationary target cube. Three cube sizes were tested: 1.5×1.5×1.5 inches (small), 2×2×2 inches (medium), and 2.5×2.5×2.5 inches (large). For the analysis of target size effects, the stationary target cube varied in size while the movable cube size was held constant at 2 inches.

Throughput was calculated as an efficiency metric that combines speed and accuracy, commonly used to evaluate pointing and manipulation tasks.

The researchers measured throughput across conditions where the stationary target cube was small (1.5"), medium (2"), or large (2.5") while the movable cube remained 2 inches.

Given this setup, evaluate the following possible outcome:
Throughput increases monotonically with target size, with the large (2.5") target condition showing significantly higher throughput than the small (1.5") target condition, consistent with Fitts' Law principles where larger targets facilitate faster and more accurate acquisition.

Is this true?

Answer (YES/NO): NO